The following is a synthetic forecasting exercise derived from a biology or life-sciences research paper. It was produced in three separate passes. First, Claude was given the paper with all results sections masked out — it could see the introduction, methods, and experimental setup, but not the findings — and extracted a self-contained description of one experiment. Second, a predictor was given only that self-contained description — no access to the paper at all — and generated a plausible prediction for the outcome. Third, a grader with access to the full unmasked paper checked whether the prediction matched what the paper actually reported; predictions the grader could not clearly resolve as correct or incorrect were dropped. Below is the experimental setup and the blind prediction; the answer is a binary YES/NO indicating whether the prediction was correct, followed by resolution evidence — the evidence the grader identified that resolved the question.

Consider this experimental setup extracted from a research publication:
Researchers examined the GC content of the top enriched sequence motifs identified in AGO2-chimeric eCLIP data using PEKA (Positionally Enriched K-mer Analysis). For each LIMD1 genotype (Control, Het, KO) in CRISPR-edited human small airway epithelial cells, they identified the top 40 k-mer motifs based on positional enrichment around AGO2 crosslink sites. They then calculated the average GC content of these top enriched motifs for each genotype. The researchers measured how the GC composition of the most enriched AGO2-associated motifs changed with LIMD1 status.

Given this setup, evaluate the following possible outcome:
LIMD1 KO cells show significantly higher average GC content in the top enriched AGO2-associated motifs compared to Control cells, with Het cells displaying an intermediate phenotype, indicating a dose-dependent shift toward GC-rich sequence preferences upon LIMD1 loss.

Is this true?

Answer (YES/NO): NO